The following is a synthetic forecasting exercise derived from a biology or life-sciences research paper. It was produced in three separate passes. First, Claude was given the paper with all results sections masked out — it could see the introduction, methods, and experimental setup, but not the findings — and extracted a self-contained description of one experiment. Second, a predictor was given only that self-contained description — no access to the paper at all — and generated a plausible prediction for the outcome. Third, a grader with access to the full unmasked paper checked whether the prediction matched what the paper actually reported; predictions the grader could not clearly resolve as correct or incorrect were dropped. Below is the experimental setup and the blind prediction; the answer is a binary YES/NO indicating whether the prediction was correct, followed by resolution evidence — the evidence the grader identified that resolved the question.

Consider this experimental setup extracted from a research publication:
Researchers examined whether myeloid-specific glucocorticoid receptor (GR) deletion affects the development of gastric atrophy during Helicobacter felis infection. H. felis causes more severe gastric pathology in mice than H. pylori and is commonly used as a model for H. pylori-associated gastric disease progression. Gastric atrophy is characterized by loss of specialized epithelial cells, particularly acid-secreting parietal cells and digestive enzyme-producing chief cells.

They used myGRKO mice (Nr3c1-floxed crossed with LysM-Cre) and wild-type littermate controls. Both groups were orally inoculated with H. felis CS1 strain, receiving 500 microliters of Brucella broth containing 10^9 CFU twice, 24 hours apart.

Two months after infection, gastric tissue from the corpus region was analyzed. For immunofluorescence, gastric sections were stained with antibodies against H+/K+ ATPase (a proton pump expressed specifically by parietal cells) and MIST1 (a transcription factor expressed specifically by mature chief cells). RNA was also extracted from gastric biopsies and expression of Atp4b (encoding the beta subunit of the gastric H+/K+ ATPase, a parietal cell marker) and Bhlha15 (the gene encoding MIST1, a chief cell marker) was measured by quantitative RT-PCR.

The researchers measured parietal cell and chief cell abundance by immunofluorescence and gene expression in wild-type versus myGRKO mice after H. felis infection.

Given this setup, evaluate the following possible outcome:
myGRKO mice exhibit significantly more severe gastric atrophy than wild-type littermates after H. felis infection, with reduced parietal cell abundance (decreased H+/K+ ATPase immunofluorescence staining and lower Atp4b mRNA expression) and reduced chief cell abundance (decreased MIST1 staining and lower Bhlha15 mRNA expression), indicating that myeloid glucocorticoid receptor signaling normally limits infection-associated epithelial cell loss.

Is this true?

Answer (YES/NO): NO